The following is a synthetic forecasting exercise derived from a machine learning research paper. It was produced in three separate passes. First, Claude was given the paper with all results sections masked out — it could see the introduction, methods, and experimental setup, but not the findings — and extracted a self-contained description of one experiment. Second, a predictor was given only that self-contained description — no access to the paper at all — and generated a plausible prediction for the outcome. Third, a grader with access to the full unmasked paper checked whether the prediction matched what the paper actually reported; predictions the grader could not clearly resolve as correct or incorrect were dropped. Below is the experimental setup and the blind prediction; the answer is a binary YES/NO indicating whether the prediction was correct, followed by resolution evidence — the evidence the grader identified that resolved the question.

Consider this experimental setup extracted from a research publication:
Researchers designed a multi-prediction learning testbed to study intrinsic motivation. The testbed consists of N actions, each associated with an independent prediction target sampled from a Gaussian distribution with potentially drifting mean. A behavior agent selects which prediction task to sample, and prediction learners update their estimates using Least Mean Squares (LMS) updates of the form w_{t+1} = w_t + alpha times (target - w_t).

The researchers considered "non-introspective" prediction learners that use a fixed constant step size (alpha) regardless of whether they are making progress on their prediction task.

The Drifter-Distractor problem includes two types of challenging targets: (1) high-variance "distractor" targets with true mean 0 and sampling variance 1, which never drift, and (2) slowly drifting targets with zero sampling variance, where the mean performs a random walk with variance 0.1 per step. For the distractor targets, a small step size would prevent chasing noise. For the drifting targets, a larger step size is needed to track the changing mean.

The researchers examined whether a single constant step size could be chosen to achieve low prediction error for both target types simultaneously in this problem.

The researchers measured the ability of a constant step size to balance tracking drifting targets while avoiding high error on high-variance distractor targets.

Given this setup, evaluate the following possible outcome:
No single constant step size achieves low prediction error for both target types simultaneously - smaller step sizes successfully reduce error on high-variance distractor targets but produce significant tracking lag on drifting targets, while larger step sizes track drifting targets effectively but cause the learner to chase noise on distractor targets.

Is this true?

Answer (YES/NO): YES